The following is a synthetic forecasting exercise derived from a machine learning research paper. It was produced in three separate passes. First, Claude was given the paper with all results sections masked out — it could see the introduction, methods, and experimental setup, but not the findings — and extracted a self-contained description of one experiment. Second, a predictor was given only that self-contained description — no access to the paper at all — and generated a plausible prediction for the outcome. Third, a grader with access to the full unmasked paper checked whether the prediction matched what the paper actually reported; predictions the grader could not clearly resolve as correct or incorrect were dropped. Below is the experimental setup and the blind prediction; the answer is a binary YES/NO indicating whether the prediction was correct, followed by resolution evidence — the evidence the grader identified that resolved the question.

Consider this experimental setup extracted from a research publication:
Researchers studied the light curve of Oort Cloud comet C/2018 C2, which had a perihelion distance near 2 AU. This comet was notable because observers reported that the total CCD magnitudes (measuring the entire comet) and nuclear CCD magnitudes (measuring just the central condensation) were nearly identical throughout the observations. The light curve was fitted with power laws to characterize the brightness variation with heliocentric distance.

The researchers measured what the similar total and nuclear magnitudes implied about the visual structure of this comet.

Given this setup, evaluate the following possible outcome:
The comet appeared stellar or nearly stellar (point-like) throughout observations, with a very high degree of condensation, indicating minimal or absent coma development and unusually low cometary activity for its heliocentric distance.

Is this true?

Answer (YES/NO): YES